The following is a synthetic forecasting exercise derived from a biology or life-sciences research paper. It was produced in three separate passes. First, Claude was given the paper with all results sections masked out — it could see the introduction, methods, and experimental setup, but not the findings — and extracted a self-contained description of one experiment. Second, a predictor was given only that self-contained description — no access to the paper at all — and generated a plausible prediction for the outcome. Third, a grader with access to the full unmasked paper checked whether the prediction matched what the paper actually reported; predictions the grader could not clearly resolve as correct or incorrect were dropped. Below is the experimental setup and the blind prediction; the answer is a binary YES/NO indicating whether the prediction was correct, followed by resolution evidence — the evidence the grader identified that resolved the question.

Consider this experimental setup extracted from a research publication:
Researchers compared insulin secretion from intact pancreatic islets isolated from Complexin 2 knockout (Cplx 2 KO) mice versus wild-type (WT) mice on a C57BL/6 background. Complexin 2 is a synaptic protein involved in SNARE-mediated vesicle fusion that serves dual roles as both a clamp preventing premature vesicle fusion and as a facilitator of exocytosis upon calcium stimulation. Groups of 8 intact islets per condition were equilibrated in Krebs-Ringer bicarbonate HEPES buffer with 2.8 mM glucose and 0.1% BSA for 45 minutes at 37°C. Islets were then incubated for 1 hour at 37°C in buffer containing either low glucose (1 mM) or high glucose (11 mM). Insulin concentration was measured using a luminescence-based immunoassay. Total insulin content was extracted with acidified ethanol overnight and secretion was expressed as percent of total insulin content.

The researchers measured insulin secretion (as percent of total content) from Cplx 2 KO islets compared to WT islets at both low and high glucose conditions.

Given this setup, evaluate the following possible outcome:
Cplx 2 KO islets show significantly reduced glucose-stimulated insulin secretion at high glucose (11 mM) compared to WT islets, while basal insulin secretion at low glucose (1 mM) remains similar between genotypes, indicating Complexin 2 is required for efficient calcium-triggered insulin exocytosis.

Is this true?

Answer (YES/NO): NO